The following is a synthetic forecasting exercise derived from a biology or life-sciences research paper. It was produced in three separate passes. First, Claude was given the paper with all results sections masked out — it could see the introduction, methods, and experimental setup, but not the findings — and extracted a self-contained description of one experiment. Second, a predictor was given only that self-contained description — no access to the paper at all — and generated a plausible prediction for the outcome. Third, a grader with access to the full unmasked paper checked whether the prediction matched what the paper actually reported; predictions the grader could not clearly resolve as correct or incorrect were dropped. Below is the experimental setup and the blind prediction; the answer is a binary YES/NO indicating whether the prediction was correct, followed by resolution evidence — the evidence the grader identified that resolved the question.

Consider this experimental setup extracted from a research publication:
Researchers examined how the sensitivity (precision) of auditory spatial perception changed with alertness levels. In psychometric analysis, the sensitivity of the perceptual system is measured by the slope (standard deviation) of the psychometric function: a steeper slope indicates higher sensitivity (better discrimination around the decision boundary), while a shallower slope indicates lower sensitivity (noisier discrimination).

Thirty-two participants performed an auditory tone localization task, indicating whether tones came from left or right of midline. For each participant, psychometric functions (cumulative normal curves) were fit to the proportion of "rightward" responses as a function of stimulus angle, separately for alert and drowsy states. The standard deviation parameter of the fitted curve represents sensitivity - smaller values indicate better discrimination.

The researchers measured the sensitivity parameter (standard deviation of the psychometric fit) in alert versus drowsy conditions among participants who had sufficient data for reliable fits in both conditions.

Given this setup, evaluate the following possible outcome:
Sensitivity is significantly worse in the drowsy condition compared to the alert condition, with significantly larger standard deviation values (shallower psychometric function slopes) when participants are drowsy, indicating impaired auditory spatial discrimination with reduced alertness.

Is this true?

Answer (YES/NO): YES